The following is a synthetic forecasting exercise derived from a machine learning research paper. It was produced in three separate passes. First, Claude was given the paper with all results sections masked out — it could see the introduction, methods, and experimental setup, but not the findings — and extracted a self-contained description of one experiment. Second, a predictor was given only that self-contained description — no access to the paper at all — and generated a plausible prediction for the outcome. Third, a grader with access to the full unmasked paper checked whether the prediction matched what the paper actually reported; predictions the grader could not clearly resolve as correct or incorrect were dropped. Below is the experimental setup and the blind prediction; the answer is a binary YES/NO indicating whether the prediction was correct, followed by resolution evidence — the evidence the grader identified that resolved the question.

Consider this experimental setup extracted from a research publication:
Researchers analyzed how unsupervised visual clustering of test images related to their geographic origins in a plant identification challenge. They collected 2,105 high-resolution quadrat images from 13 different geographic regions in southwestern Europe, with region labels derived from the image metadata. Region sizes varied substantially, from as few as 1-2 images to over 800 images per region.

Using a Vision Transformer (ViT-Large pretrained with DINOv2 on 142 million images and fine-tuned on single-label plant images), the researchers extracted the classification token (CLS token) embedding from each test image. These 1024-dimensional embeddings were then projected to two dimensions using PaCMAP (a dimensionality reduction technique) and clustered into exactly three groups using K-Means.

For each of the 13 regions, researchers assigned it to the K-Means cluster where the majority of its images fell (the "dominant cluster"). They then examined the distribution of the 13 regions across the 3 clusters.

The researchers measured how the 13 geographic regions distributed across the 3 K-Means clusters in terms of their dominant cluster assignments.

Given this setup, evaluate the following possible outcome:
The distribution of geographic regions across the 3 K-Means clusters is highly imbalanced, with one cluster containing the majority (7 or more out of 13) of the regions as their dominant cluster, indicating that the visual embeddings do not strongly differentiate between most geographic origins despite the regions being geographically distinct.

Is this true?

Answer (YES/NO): YES